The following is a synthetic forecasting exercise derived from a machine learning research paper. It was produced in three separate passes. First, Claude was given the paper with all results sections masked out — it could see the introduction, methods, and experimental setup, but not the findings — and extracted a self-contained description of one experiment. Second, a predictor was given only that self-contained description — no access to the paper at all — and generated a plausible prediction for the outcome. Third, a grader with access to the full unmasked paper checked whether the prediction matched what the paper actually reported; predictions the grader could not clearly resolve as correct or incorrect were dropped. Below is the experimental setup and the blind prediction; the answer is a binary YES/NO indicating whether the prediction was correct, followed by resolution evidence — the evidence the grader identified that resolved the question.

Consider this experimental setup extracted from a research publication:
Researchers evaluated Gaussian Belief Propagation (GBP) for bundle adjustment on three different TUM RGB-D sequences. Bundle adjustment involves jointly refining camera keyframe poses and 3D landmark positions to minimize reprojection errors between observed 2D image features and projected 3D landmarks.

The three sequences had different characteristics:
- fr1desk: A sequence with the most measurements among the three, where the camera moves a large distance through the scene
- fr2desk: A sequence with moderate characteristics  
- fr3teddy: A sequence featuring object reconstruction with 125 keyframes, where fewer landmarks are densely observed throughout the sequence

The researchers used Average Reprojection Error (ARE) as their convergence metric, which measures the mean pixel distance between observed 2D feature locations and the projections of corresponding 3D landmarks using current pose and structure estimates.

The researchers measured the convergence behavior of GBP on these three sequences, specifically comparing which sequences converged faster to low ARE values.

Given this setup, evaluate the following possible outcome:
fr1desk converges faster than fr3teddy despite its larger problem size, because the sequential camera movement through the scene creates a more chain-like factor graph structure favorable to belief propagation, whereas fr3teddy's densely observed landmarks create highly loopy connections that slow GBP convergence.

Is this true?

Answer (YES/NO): NO